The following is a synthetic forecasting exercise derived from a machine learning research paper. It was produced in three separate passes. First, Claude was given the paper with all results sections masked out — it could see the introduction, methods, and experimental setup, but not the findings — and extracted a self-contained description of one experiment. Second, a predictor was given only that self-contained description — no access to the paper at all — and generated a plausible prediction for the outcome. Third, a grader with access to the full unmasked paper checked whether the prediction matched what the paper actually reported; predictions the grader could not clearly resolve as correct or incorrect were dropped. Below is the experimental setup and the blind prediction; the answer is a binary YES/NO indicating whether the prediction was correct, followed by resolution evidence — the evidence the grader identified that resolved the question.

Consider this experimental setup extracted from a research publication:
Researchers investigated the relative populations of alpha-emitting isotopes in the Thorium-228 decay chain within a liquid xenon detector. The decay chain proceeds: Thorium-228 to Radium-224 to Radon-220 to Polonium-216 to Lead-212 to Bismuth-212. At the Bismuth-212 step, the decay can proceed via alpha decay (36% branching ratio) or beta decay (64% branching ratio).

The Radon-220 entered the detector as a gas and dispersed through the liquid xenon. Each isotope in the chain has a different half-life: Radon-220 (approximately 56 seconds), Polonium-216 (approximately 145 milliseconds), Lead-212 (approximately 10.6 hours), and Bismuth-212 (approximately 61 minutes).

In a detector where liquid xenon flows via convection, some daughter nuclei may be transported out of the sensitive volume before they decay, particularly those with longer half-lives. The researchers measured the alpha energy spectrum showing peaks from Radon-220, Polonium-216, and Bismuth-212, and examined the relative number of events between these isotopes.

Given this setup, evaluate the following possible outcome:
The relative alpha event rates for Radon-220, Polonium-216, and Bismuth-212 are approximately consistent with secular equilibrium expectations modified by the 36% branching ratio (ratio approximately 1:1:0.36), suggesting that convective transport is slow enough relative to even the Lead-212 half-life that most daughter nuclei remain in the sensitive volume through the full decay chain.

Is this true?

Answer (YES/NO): NO